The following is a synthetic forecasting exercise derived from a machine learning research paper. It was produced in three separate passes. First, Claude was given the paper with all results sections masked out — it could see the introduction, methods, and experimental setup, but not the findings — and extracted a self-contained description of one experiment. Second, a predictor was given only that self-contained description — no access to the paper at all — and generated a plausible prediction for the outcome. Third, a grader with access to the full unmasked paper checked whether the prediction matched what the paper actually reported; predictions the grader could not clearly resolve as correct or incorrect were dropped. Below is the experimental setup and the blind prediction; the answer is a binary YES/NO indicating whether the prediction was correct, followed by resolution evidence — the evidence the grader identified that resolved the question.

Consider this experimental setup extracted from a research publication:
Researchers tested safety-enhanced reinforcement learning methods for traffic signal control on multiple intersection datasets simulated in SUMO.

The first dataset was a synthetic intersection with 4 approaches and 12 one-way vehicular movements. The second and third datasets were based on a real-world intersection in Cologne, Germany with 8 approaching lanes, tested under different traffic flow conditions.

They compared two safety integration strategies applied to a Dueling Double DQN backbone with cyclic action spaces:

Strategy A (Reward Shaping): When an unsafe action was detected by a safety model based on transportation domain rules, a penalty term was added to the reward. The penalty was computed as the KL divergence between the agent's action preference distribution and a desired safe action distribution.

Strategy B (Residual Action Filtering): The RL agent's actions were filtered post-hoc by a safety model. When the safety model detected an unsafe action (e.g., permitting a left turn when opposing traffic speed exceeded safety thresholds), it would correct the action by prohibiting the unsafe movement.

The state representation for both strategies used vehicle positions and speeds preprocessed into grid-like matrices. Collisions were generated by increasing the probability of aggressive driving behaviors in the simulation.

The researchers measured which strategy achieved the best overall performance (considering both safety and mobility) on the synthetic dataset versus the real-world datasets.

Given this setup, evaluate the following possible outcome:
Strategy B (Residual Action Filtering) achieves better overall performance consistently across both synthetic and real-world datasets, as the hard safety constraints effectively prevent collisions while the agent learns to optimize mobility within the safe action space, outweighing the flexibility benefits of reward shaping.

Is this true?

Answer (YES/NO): NO